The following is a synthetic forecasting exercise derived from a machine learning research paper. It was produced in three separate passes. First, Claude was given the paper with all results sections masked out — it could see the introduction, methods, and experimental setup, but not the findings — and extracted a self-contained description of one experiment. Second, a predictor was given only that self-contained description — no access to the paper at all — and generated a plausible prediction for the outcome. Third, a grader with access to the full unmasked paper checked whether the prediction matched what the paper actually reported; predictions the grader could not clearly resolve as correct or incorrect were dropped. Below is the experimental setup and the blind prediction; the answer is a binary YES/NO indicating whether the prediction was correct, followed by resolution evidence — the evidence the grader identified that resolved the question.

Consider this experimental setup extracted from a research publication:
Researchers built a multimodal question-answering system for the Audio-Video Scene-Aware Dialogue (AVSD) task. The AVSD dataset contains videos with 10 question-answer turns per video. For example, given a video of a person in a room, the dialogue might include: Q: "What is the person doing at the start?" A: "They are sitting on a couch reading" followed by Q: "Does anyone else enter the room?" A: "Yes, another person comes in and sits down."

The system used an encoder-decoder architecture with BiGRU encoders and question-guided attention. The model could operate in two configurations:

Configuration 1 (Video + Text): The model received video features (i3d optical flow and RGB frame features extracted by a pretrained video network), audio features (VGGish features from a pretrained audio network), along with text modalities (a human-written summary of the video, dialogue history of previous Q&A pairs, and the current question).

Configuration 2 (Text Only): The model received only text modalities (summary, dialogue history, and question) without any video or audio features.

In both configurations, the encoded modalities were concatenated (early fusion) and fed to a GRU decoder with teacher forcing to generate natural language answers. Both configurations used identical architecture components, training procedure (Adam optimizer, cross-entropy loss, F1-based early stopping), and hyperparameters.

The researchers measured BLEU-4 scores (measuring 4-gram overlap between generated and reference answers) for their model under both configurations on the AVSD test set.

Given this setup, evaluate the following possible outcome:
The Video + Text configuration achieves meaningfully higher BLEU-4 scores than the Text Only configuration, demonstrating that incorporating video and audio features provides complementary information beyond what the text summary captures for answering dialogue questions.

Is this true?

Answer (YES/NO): NO